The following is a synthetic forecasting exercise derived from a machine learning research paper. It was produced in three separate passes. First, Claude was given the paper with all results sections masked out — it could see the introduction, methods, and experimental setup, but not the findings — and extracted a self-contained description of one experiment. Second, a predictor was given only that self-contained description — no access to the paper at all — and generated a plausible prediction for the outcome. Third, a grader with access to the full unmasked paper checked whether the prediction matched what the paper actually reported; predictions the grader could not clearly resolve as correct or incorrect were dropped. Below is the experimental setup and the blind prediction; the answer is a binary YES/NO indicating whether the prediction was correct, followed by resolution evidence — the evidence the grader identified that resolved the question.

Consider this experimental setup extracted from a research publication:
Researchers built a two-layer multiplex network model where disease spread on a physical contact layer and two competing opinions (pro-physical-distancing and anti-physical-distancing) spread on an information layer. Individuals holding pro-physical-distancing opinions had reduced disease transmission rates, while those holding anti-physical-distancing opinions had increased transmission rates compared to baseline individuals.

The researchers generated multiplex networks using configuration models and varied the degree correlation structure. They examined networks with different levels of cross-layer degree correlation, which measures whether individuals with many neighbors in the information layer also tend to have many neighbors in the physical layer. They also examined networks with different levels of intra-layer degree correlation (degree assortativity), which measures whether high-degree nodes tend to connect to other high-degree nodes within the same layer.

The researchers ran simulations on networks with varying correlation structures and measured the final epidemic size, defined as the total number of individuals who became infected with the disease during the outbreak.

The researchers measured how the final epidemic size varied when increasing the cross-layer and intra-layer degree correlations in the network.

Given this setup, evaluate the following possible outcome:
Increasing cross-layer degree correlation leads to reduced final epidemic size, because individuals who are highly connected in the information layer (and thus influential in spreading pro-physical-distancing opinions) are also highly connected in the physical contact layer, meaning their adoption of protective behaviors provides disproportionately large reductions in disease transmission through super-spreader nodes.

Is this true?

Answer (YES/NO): NO